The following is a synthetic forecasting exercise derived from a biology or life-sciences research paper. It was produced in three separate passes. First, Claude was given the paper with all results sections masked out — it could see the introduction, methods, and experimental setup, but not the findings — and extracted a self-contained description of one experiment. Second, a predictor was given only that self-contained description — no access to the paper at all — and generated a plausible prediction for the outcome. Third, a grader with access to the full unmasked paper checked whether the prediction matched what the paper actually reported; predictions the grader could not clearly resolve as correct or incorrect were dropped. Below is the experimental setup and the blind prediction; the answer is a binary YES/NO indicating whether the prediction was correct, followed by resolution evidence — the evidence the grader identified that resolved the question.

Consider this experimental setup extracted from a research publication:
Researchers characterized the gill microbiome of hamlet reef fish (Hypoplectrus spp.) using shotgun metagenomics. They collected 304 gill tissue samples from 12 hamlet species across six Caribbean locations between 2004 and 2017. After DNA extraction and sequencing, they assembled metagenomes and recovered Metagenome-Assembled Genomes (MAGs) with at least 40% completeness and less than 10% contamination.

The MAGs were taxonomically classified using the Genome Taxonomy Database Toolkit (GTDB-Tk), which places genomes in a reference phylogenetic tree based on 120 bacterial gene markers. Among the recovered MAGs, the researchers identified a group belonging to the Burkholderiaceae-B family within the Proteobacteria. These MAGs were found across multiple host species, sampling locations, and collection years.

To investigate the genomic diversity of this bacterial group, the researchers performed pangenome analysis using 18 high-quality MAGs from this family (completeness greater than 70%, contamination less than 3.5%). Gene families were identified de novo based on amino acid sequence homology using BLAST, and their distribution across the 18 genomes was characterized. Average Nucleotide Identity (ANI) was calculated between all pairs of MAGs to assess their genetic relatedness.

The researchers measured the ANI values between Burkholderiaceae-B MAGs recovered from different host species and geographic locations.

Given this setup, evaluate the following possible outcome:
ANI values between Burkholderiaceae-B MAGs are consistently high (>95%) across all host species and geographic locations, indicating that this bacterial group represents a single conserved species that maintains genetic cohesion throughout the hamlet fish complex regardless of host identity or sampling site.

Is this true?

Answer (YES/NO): NO